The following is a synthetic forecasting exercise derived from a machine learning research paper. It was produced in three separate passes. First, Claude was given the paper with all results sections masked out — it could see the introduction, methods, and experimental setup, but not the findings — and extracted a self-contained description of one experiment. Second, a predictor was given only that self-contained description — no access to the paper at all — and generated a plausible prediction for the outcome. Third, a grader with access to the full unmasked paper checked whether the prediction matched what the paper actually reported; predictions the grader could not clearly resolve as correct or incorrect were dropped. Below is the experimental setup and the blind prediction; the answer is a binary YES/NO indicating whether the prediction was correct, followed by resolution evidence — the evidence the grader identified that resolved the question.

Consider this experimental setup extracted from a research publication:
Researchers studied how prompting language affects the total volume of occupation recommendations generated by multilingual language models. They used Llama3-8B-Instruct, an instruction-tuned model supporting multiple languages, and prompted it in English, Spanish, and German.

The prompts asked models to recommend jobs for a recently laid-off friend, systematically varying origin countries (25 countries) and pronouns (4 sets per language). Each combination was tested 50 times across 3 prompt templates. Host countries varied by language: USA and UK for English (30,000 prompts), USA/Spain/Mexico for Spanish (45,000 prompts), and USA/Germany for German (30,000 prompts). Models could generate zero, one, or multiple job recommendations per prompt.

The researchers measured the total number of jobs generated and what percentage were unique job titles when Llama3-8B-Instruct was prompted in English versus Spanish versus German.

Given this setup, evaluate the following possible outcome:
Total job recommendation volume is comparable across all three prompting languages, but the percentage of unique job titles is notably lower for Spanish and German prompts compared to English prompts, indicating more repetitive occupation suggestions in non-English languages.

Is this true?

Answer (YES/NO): NO